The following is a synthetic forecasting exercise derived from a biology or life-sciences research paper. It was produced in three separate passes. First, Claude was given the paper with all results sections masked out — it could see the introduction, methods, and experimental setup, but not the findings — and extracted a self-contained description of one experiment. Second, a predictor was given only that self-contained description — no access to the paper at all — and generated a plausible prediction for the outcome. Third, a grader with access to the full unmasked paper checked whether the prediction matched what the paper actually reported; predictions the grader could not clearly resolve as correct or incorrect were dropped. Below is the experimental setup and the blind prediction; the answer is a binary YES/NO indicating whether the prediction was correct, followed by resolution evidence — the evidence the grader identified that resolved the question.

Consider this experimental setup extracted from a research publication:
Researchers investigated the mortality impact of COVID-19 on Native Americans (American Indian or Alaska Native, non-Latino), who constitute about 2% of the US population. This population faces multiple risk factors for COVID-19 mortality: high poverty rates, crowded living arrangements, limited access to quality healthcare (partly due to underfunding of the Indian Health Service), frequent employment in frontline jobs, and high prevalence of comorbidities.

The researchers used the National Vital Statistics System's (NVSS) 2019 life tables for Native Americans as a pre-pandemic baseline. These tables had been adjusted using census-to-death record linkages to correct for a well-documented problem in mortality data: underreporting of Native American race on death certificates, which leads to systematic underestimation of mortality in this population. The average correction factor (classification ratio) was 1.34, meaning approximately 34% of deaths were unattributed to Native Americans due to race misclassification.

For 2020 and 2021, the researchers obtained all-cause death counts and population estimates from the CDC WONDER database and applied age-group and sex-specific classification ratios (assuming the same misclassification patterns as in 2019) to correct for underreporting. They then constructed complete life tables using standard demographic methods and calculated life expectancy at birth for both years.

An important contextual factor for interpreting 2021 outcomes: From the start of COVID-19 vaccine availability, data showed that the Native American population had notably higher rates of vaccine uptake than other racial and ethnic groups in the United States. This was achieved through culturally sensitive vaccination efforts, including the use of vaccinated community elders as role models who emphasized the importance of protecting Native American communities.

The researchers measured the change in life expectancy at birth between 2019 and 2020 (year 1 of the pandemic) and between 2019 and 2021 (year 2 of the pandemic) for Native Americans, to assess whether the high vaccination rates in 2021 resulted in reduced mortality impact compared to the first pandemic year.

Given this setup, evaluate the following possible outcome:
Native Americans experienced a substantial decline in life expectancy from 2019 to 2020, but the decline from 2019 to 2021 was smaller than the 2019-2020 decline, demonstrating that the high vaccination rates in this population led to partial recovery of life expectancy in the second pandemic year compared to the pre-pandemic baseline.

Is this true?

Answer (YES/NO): NO